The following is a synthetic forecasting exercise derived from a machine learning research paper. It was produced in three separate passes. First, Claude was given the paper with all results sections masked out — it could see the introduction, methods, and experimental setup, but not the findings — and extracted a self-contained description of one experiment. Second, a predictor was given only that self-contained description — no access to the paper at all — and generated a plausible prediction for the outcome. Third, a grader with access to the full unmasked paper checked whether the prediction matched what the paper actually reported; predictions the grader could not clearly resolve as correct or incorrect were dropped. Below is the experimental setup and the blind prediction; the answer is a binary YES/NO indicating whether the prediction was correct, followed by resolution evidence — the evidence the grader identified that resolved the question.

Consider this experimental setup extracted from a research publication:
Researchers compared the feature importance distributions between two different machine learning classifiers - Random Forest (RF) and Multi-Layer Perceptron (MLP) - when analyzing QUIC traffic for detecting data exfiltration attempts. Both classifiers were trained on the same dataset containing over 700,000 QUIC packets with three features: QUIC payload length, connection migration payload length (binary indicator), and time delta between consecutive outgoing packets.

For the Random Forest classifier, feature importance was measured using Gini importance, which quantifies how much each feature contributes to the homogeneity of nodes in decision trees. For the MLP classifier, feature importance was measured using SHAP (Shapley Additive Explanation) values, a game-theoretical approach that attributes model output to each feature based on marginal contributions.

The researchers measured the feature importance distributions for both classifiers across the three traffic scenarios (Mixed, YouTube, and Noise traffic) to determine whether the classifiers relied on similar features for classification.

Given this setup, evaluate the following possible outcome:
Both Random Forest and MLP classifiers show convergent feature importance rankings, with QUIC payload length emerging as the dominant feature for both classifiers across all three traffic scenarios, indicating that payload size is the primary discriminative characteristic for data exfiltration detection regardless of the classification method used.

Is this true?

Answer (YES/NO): NO